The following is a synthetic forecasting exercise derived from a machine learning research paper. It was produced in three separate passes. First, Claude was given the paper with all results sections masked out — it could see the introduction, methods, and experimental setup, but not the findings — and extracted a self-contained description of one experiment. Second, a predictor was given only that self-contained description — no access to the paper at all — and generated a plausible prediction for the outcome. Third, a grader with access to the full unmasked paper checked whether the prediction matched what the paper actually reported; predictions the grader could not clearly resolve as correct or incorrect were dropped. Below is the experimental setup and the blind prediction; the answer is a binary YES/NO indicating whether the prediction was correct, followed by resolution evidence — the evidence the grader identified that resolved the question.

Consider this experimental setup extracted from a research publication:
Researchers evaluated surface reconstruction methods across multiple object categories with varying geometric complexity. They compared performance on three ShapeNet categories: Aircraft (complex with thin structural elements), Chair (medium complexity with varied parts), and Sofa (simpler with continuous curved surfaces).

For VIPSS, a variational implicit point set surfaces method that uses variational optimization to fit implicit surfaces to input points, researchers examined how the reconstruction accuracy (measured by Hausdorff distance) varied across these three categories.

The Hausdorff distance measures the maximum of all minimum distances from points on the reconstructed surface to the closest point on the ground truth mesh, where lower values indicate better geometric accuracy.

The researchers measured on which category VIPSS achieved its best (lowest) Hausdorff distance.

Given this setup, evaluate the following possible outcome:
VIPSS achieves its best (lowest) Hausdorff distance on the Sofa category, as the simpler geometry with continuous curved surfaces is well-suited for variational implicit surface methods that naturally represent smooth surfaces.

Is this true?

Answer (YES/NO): YES